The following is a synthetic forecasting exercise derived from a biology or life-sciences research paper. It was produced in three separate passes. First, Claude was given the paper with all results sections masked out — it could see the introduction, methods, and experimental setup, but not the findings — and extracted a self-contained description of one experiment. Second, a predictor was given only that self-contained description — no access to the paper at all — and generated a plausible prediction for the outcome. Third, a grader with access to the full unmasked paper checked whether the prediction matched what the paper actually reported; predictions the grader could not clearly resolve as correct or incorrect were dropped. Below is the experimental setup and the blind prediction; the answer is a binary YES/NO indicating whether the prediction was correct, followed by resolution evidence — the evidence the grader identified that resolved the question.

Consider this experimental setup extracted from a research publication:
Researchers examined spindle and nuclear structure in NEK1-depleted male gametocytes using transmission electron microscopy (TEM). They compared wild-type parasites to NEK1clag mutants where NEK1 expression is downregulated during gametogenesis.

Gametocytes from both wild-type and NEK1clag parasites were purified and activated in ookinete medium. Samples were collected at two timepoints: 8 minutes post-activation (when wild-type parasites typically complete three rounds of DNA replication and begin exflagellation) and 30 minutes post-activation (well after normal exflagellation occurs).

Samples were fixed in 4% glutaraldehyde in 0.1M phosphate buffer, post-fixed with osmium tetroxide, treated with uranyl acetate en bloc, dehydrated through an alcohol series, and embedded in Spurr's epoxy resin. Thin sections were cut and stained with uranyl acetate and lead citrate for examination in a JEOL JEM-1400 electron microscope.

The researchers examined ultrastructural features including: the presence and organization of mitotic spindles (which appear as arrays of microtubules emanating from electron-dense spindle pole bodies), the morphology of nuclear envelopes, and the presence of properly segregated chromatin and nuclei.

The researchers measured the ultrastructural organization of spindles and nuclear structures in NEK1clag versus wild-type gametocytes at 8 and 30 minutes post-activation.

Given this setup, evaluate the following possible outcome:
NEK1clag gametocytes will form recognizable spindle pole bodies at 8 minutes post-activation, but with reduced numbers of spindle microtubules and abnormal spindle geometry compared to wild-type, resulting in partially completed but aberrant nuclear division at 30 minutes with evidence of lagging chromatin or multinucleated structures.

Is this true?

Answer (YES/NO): NO